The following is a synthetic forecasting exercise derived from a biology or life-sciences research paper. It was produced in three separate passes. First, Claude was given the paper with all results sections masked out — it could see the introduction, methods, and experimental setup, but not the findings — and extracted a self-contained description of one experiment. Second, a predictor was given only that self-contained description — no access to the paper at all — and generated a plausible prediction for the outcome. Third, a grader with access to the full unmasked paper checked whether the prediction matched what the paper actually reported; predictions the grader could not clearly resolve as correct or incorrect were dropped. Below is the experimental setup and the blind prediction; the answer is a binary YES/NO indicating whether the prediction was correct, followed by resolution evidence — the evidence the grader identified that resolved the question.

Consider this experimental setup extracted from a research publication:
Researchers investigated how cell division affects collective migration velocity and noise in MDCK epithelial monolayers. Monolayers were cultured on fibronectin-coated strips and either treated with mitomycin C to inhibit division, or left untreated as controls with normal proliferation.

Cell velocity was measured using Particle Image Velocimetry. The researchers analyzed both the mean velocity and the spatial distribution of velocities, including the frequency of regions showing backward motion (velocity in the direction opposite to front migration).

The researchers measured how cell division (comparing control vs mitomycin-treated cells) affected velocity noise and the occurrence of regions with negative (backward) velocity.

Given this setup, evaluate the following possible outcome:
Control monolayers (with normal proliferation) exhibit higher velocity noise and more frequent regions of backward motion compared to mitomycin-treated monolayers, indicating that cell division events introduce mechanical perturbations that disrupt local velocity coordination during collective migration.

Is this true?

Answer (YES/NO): YES